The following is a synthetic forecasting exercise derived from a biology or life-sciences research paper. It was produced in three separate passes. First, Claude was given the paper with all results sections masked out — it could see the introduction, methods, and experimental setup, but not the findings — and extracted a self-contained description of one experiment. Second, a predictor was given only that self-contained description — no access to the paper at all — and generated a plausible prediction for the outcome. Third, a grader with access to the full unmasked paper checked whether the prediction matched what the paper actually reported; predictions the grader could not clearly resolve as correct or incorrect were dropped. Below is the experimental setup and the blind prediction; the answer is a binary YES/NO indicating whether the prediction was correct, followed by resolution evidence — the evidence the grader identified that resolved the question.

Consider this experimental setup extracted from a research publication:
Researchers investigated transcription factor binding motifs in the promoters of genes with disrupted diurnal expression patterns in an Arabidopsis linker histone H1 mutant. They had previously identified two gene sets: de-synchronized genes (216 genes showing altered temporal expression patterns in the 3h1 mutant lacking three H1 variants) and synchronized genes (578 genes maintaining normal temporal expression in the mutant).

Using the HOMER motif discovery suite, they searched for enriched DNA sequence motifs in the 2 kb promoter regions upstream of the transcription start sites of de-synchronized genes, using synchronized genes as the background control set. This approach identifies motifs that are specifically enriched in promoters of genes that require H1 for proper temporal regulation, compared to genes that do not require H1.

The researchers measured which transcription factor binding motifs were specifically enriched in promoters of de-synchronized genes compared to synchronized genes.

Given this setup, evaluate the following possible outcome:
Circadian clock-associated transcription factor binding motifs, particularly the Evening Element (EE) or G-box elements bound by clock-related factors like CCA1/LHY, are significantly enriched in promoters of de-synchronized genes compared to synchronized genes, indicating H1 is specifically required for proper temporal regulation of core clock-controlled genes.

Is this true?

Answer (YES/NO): NO